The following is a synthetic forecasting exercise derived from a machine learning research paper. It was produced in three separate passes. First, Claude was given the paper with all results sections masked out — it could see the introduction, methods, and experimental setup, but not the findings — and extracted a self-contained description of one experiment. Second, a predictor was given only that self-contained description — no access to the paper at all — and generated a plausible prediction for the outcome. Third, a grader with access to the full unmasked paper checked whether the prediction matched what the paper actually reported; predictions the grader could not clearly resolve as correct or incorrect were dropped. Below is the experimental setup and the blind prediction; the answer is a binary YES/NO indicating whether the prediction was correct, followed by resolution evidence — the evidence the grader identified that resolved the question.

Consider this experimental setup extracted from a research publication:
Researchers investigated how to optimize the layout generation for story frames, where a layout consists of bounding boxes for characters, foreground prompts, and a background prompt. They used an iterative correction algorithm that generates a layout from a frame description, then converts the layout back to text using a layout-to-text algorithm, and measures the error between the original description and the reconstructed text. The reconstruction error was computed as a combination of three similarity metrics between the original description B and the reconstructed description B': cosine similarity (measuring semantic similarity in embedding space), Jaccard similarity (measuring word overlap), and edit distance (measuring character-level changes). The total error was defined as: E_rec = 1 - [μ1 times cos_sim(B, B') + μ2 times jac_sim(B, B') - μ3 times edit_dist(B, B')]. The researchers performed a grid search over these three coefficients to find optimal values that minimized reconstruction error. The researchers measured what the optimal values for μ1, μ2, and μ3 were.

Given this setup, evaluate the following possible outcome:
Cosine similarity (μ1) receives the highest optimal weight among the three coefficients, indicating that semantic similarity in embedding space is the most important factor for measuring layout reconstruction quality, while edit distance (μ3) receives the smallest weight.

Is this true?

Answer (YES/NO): NO